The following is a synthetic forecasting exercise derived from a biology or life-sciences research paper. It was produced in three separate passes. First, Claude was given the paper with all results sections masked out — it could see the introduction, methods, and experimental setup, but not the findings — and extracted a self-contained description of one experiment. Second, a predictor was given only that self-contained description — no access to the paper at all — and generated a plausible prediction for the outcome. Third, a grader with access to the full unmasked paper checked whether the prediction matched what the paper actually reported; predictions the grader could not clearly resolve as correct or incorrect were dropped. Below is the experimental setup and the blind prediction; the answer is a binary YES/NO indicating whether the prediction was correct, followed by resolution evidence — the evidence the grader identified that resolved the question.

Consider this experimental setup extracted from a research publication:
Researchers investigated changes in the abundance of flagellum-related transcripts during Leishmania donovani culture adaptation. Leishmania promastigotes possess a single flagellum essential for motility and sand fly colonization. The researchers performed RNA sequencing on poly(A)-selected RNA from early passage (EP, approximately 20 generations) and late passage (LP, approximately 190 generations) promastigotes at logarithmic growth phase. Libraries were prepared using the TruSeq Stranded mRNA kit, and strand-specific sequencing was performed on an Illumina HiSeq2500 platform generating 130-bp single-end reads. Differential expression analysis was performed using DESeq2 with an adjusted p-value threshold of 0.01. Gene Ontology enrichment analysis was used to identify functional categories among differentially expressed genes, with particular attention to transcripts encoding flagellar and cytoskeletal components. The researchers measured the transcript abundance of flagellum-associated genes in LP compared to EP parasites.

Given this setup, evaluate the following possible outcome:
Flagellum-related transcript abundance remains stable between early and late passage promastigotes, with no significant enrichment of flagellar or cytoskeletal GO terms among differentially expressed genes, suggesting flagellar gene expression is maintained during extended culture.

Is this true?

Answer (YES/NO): NO